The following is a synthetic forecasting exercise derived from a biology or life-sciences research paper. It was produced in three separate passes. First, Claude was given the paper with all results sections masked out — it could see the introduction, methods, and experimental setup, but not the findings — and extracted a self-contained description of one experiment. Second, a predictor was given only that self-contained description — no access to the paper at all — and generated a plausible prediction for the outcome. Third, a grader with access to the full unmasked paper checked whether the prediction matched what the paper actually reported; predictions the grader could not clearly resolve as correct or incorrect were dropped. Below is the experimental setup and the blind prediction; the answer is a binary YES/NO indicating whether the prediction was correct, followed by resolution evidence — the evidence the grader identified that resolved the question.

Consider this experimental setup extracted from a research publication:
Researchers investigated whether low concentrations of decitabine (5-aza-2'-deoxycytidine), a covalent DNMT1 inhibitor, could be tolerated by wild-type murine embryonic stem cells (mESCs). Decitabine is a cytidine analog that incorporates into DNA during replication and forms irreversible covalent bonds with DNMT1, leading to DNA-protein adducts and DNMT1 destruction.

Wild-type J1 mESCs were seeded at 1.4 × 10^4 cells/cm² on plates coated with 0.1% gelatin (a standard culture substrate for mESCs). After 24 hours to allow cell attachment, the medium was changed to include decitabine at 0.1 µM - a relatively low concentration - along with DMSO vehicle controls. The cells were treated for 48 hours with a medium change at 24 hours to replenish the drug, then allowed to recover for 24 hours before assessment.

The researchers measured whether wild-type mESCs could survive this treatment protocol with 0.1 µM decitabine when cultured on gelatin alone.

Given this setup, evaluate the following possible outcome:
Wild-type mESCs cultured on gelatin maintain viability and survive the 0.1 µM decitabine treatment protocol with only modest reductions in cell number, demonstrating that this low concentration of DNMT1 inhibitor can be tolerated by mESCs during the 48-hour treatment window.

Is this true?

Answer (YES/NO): NO